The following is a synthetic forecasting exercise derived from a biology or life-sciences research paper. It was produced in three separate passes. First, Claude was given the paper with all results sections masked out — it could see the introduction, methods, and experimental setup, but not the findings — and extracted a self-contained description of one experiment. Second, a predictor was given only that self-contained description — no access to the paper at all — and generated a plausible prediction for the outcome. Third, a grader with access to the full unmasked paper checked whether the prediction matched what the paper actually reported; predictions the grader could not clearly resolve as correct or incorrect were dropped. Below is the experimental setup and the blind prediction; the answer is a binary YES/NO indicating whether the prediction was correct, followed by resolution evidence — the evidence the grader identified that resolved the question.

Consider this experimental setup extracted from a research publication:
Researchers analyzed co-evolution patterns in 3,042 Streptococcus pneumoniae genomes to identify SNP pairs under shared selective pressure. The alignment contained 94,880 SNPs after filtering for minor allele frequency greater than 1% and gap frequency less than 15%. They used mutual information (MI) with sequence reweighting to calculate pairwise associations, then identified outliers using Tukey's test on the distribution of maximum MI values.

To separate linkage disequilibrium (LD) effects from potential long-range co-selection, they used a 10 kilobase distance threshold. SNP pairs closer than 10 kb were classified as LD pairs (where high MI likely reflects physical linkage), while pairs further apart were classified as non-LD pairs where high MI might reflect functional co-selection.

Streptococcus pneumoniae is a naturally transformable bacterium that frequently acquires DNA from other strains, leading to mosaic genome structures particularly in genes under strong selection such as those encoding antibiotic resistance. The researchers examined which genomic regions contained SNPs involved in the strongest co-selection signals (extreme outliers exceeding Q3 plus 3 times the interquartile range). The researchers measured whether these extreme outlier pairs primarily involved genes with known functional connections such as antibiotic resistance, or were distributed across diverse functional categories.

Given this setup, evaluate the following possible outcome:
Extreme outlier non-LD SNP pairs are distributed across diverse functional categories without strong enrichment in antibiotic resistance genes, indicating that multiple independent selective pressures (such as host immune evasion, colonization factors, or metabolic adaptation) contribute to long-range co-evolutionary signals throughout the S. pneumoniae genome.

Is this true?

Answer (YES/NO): NO